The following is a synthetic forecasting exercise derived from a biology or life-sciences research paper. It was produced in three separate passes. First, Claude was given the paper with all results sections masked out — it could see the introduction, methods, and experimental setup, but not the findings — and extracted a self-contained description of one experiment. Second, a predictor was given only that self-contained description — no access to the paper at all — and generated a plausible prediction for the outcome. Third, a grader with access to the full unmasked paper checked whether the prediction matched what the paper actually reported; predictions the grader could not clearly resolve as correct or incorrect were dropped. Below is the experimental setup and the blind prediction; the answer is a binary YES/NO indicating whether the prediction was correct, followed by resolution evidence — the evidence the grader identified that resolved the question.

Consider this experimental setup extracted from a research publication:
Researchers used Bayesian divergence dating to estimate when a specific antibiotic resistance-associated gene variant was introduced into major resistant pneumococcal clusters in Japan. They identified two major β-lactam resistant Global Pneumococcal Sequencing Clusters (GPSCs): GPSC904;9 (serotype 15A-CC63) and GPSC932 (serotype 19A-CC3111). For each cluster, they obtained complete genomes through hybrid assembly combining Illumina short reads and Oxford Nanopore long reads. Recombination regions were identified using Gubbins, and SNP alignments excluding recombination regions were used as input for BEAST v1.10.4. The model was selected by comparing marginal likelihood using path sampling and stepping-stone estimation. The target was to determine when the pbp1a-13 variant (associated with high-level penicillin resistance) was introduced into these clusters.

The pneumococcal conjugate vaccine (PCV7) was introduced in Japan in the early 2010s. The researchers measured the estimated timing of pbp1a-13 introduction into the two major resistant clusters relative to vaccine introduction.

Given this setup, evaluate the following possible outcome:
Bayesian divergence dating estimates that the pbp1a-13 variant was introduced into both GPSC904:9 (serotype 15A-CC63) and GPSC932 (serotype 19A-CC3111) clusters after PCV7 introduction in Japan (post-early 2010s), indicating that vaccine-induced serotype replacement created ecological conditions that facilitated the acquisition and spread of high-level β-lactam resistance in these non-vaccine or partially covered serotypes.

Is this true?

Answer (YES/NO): NO